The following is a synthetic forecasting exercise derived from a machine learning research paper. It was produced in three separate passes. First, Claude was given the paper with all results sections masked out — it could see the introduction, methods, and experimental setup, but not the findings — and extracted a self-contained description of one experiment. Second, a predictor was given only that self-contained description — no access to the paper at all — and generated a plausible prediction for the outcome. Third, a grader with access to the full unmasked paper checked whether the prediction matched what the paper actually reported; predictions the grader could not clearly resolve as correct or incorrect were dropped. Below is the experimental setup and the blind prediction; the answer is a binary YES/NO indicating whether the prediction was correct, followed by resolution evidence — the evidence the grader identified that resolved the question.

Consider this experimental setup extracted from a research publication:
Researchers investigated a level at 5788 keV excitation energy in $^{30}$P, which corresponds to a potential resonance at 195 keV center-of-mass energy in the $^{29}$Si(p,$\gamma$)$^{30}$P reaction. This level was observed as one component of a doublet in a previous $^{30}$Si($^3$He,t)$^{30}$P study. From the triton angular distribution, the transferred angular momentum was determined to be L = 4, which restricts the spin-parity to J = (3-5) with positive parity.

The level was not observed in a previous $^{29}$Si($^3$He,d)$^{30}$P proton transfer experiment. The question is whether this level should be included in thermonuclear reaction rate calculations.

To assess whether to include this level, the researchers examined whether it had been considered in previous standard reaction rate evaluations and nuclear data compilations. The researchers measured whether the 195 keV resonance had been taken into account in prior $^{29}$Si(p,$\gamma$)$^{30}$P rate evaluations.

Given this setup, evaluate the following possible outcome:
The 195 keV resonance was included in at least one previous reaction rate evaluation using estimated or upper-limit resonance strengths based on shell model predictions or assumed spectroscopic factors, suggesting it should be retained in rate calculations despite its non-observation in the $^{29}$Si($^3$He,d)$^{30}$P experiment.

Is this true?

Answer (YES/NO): NO